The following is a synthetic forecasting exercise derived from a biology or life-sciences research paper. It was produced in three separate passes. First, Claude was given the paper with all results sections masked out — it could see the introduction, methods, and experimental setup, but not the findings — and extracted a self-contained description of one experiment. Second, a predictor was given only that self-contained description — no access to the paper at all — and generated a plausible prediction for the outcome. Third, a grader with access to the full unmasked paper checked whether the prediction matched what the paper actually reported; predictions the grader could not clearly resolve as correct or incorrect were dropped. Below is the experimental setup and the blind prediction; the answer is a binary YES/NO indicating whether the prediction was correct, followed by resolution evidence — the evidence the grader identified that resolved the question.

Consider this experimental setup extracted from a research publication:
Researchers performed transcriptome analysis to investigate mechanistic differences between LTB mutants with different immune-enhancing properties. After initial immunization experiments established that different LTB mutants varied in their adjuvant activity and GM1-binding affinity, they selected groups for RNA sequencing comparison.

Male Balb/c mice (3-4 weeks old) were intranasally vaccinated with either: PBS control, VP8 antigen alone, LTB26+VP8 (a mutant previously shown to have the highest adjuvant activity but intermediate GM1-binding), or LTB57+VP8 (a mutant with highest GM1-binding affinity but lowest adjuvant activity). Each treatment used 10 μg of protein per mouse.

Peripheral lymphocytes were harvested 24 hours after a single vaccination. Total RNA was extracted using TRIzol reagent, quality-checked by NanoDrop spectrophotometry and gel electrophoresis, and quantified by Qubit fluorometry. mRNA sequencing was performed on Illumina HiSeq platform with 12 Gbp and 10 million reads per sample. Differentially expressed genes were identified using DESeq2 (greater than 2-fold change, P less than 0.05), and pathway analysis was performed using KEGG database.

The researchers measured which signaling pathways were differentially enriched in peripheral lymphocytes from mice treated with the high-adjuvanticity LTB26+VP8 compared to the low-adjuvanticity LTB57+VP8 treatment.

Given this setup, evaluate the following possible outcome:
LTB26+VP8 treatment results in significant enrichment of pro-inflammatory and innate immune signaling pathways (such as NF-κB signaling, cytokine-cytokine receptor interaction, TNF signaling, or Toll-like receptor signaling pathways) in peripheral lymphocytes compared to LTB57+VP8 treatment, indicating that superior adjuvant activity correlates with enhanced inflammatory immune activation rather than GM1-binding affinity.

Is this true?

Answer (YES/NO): NO